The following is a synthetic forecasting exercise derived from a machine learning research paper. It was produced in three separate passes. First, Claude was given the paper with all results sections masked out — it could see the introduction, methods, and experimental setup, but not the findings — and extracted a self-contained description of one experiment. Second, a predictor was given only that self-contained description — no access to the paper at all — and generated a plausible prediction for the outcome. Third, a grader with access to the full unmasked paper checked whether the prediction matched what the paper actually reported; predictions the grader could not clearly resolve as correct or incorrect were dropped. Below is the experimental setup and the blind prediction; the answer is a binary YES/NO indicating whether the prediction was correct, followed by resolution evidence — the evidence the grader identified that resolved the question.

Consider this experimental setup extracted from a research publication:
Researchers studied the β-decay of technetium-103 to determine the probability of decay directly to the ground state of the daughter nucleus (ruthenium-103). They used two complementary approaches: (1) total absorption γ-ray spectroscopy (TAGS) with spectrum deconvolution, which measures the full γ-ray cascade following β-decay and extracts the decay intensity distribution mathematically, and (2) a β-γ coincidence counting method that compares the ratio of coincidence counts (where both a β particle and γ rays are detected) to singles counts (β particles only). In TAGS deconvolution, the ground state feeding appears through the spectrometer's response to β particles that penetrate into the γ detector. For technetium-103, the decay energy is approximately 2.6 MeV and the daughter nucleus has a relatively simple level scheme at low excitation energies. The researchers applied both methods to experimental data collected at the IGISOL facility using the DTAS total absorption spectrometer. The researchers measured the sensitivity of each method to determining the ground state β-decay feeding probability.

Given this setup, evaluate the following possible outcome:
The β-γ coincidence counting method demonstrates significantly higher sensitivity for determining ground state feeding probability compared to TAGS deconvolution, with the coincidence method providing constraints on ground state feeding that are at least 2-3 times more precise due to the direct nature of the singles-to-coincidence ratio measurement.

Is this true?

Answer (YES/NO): NO